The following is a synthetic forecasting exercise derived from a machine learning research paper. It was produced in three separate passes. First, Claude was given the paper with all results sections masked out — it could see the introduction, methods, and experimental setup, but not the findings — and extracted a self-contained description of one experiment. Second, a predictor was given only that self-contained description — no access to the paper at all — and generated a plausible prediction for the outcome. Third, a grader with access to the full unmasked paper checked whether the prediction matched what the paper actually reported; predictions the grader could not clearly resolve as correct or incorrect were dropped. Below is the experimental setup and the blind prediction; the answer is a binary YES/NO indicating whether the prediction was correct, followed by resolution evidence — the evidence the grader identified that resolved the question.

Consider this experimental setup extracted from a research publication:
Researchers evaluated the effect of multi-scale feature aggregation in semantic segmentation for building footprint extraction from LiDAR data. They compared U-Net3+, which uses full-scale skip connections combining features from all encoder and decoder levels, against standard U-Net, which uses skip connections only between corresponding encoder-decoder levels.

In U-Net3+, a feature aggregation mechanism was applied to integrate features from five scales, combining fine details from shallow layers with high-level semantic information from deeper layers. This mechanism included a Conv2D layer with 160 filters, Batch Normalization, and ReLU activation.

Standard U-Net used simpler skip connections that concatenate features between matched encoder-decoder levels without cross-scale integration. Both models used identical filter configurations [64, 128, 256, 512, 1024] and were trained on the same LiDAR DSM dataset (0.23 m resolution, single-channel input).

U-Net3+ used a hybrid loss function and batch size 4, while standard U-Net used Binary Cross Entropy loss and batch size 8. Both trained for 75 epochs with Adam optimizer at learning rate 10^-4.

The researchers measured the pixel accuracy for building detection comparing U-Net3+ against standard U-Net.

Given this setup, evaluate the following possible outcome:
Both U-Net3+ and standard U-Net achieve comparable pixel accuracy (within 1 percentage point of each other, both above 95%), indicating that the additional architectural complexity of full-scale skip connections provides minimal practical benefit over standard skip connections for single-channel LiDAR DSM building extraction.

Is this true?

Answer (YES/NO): YES